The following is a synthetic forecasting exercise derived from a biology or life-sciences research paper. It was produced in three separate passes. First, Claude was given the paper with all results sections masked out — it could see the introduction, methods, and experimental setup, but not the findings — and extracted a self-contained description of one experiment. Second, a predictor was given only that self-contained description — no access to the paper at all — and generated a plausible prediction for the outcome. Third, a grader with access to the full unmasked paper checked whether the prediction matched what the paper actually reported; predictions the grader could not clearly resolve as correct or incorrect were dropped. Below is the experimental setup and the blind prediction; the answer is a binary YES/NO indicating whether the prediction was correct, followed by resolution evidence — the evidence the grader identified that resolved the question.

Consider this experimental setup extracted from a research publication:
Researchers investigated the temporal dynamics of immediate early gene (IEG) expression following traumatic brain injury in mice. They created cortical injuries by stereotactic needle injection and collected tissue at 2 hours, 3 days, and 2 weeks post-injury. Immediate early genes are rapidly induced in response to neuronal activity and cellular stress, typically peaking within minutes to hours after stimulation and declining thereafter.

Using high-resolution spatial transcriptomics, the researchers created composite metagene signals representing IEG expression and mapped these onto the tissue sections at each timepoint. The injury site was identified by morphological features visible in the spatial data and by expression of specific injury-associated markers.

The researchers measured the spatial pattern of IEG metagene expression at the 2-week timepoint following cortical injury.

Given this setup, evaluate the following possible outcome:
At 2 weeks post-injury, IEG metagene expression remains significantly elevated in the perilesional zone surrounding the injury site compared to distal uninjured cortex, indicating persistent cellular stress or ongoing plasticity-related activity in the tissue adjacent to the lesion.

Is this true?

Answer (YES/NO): YES